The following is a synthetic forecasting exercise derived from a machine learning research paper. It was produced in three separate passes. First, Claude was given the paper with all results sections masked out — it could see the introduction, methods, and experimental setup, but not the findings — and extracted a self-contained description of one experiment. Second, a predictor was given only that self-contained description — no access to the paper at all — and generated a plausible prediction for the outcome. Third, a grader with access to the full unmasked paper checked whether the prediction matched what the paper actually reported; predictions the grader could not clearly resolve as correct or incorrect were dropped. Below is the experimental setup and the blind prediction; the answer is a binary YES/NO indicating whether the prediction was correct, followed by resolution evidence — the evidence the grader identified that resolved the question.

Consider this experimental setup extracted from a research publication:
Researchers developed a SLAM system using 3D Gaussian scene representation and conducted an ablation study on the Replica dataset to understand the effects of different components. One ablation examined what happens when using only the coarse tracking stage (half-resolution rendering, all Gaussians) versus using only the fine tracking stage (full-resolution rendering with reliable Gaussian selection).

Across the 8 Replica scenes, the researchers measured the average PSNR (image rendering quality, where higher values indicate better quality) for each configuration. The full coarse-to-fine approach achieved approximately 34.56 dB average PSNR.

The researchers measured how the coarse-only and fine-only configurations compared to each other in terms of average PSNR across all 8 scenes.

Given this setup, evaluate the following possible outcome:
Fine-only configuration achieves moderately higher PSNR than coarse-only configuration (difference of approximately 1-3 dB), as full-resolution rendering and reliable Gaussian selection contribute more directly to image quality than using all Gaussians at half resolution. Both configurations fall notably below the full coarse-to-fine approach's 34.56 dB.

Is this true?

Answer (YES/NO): NO